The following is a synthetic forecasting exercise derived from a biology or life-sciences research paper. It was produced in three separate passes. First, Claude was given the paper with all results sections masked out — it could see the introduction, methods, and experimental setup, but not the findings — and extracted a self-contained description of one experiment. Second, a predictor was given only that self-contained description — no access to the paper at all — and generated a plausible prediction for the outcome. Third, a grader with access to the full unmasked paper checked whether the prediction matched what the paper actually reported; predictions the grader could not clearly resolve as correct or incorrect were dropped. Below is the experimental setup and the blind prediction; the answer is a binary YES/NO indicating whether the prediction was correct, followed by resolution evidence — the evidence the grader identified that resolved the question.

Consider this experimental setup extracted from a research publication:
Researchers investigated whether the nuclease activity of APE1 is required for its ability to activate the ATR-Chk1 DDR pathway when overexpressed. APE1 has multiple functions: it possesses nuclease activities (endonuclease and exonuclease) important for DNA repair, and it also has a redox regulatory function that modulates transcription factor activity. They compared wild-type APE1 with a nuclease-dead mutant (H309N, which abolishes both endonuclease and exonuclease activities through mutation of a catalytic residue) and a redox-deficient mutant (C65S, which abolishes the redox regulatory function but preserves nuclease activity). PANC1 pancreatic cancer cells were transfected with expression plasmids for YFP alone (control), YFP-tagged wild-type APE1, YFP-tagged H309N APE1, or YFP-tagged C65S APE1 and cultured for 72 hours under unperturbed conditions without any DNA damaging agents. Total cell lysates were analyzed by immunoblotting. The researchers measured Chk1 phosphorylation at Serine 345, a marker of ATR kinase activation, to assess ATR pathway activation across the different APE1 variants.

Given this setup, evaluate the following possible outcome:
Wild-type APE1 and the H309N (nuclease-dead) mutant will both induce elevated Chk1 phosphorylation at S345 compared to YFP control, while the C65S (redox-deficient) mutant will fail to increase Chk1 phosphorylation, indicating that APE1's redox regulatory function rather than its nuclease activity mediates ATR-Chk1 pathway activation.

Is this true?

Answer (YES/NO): NO